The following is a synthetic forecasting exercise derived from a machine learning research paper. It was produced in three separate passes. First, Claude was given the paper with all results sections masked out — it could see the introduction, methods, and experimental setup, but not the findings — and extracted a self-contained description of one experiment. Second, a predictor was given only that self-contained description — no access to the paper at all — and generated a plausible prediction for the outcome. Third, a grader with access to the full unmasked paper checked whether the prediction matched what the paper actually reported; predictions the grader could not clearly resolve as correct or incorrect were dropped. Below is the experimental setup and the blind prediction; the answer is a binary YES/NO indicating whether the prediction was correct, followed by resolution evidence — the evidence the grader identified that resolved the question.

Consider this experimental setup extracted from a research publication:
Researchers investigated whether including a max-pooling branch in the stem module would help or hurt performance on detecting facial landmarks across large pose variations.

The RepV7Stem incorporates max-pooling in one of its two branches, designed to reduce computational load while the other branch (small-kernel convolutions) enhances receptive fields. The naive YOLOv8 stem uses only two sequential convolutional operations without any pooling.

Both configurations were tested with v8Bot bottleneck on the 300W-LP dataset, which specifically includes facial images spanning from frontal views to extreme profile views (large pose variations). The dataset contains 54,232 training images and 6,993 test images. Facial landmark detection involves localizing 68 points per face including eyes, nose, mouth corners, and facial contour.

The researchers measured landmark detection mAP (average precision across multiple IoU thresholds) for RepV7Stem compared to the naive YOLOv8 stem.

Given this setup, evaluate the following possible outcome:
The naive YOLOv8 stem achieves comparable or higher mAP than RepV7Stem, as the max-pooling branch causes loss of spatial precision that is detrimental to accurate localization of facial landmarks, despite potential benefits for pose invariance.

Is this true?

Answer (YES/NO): YES